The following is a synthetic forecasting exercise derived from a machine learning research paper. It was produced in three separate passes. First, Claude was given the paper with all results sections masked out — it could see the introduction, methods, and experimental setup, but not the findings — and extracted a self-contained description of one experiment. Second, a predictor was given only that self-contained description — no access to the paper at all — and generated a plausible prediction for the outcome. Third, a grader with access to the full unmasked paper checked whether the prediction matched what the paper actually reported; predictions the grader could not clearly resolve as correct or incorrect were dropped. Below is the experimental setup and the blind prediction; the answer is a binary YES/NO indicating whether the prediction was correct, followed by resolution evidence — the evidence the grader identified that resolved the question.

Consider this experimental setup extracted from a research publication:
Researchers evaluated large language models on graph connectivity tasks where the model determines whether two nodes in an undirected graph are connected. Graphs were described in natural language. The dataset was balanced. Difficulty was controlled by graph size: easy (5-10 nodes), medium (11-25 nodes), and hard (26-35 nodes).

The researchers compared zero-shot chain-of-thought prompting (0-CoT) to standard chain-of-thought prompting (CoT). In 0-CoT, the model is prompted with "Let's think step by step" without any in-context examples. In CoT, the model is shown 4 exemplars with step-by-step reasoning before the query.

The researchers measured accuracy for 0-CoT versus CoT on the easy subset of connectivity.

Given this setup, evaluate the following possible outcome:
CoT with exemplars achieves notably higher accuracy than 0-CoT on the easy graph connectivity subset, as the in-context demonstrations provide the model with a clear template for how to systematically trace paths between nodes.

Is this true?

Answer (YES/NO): YES